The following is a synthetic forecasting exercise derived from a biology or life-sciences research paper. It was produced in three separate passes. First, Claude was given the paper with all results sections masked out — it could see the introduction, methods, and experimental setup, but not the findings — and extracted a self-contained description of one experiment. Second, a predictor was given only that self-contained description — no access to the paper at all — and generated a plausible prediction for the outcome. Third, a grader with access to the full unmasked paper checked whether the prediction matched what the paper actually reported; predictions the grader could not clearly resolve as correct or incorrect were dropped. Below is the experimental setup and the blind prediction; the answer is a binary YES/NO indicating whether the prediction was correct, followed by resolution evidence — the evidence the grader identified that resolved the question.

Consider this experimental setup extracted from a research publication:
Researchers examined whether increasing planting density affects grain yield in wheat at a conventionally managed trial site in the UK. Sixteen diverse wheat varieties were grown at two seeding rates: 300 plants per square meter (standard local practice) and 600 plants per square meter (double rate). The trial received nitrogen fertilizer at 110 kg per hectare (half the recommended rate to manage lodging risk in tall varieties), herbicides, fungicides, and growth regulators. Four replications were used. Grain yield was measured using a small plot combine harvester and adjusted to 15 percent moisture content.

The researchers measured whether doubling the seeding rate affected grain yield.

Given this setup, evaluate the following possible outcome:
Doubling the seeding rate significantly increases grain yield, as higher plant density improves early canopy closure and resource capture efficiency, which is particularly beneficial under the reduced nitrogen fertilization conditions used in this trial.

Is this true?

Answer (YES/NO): NO